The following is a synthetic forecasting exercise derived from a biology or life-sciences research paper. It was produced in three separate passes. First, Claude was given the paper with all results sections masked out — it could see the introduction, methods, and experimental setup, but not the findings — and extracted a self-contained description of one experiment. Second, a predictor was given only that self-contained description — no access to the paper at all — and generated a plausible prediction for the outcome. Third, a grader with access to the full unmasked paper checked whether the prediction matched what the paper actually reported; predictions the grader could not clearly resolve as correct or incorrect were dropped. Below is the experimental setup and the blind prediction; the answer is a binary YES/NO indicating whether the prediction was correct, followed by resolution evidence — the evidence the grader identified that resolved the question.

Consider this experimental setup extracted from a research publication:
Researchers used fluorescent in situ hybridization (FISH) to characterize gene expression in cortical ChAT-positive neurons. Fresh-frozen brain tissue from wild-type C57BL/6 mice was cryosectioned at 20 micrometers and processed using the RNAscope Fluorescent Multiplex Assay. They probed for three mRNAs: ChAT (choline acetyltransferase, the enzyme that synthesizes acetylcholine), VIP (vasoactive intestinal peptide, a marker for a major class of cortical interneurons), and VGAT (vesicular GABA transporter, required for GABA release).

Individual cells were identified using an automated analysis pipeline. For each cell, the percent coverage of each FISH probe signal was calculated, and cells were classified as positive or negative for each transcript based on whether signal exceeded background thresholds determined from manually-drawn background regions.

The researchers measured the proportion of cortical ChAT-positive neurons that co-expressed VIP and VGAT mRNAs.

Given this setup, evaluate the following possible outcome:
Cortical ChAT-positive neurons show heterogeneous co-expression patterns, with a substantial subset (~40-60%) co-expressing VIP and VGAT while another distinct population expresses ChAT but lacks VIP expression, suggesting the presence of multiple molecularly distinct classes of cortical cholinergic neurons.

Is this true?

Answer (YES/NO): NO